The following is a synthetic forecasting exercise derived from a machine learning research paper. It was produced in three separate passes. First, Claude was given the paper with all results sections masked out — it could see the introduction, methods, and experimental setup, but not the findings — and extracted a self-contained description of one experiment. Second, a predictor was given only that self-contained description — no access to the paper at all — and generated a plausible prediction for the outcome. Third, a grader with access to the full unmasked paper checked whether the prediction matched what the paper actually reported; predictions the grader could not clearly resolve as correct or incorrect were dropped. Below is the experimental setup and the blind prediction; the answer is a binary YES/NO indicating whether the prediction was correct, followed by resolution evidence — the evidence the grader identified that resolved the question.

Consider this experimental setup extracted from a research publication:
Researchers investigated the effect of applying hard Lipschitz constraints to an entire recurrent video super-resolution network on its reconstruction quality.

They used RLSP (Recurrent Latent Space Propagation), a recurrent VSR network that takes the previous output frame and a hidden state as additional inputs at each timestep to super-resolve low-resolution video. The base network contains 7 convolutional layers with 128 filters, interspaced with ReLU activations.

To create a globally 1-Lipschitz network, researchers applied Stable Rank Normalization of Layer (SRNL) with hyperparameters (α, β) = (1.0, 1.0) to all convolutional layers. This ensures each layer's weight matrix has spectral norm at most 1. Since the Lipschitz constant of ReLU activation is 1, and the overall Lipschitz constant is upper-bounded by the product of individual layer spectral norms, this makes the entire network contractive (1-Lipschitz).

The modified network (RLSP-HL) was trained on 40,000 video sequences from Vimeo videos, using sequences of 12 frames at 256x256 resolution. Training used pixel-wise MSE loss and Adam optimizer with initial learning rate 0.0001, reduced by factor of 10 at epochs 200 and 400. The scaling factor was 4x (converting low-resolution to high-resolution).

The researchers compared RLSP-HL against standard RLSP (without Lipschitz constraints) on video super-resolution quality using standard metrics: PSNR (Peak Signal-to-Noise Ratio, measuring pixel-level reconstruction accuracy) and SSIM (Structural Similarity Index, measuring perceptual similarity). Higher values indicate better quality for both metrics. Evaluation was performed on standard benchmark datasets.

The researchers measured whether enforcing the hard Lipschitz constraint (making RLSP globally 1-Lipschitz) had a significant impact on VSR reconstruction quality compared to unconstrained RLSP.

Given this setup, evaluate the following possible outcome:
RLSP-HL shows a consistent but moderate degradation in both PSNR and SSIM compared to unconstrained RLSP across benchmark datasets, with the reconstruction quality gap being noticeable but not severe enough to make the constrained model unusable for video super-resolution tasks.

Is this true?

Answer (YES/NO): NO